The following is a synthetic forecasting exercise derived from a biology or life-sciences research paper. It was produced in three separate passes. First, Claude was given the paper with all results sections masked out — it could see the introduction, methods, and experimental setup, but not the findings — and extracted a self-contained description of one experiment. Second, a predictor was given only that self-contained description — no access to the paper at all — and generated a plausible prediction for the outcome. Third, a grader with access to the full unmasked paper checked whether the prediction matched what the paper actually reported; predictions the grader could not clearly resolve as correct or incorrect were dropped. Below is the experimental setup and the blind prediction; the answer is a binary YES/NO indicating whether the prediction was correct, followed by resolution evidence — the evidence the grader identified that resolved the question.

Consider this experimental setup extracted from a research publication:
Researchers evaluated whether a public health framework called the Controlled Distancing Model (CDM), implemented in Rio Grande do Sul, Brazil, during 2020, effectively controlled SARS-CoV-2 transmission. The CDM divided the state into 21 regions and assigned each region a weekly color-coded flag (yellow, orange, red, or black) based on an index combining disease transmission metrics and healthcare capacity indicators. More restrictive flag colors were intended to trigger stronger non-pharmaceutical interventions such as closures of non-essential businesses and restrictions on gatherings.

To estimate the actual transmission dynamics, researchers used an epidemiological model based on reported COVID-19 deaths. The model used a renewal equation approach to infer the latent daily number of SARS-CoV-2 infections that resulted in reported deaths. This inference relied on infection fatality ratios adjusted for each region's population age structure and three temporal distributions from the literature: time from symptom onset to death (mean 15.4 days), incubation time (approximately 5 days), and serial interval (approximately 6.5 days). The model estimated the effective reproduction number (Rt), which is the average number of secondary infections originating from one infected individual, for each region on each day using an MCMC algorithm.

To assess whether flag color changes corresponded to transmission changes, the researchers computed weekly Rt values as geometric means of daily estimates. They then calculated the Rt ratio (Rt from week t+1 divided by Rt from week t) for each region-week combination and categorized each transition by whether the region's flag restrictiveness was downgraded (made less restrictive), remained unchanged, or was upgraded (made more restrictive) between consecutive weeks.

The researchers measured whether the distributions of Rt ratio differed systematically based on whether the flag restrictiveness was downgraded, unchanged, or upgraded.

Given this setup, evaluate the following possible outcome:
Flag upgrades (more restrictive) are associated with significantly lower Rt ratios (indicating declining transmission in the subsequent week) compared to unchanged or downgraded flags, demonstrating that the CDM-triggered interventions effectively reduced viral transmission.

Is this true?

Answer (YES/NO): NO